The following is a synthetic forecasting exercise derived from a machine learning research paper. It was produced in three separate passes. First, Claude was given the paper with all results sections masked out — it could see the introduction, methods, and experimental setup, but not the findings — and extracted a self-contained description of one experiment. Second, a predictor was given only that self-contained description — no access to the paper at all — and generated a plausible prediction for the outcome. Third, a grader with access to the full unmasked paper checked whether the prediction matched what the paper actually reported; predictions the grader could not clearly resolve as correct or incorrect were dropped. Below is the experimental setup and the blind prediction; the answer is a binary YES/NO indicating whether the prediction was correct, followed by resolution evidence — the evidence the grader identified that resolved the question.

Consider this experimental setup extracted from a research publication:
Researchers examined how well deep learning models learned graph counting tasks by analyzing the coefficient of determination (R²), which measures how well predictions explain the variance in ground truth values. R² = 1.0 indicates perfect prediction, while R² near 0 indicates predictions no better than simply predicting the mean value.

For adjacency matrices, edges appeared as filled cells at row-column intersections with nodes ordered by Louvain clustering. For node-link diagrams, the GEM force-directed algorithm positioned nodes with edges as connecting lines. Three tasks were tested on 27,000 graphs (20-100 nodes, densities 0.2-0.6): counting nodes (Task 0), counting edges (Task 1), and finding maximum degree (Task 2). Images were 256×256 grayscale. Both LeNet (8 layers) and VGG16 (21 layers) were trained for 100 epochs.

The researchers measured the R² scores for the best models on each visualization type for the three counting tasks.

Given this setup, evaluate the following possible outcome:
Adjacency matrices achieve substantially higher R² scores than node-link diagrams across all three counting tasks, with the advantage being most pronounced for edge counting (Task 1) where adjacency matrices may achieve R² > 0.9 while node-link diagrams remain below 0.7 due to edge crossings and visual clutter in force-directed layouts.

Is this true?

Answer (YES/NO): NO